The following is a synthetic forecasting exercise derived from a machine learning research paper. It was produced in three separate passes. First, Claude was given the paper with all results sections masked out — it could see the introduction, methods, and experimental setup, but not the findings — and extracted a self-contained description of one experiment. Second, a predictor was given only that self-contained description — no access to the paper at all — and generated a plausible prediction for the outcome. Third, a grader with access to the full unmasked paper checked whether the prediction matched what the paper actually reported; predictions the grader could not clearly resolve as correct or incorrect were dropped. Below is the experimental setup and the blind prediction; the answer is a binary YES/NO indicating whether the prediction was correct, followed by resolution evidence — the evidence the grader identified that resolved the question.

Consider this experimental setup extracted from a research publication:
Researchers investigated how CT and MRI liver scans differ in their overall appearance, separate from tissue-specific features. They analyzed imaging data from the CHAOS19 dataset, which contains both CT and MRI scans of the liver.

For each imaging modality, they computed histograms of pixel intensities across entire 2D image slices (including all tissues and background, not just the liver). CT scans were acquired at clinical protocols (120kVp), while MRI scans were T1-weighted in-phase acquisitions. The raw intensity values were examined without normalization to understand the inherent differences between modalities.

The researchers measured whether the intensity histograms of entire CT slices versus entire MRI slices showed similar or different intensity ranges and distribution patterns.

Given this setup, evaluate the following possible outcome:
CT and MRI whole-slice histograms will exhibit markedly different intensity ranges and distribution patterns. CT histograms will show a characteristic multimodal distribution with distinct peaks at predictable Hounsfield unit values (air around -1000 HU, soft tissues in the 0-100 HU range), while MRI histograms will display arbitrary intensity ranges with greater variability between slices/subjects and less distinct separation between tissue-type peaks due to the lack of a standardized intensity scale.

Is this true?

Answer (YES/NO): NO